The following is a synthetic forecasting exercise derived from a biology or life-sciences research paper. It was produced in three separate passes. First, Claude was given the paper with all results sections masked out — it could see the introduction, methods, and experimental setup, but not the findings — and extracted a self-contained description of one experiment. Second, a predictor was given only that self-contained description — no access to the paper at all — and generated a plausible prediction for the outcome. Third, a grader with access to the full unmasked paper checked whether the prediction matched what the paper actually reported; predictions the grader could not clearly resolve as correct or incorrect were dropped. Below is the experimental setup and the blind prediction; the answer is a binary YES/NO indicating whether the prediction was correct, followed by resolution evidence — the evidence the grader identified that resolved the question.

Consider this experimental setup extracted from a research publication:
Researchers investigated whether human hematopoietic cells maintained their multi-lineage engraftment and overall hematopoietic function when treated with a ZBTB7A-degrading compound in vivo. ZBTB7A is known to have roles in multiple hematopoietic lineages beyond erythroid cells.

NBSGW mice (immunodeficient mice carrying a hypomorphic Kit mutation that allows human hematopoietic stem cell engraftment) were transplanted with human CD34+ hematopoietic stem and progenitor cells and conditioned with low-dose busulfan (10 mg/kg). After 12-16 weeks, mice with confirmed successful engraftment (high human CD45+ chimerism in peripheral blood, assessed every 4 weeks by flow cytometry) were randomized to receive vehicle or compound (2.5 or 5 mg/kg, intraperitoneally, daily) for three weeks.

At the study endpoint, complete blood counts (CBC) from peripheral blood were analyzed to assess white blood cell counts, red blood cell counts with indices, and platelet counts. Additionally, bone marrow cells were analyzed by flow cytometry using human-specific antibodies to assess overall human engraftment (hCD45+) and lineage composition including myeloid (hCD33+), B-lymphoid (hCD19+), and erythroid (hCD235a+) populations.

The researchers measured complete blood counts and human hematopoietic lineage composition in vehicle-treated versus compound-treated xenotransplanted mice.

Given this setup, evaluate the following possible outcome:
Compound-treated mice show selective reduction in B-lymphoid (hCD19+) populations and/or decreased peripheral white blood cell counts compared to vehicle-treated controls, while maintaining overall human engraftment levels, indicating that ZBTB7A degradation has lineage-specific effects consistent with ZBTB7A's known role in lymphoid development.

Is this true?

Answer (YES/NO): NO